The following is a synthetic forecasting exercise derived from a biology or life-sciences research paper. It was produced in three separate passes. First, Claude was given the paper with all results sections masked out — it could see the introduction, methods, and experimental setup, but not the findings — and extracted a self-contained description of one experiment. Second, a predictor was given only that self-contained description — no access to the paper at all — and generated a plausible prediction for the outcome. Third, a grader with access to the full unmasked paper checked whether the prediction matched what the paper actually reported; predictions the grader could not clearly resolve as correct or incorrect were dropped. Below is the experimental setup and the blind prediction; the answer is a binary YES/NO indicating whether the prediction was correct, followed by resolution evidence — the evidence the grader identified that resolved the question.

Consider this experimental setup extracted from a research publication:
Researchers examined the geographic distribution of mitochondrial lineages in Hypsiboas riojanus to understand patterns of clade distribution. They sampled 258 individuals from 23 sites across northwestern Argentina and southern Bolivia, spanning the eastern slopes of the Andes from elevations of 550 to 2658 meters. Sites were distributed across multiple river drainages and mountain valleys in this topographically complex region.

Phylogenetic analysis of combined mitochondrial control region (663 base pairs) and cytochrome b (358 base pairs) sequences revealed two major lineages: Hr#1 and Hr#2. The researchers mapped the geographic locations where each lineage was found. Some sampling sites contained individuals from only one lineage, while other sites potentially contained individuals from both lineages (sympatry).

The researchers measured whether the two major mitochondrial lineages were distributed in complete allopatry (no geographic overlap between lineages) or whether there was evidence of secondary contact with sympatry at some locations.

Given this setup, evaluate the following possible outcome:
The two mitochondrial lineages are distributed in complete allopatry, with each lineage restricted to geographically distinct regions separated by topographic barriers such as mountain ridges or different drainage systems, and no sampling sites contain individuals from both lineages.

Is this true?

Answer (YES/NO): NO